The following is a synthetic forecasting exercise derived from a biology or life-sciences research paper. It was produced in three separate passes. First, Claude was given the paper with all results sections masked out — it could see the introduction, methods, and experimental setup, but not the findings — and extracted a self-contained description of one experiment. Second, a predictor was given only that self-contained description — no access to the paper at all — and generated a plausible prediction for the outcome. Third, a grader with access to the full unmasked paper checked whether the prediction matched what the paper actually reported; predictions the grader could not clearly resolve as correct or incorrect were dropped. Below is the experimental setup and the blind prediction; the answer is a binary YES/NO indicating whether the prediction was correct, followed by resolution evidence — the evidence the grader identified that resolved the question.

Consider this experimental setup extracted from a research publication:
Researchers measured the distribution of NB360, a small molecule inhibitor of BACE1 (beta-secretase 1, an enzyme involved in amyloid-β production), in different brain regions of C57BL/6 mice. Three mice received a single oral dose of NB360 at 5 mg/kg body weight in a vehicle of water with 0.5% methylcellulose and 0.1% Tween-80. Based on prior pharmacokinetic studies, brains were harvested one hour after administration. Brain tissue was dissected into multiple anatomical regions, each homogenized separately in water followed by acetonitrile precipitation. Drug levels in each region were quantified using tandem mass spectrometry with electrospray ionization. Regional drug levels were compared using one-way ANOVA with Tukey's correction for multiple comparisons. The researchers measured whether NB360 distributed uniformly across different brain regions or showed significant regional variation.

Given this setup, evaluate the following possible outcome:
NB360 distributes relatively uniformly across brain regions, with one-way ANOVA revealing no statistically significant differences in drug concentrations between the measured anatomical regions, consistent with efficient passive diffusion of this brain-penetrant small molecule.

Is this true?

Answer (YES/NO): YES